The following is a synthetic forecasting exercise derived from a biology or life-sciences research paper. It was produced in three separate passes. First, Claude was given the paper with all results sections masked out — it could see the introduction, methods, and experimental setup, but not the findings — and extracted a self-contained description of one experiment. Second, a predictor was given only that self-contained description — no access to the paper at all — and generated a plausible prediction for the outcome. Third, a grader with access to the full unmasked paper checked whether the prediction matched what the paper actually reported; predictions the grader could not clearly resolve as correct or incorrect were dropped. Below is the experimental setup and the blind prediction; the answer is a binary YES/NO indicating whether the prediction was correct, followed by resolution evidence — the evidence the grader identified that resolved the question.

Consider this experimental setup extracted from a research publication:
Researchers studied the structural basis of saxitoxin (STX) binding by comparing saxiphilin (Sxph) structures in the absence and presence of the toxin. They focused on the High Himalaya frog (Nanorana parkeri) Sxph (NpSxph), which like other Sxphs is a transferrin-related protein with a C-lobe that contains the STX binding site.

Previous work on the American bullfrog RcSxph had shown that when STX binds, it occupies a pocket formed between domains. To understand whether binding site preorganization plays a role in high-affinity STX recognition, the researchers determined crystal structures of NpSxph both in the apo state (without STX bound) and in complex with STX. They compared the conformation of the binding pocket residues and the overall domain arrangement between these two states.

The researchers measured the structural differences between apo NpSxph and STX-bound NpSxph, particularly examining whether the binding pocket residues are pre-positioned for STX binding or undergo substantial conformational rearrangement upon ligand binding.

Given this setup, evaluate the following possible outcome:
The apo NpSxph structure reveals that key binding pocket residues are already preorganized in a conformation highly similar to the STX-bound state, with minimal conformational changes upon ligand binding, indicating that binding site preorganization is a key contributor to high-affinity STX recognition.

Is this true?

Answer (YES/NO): YES